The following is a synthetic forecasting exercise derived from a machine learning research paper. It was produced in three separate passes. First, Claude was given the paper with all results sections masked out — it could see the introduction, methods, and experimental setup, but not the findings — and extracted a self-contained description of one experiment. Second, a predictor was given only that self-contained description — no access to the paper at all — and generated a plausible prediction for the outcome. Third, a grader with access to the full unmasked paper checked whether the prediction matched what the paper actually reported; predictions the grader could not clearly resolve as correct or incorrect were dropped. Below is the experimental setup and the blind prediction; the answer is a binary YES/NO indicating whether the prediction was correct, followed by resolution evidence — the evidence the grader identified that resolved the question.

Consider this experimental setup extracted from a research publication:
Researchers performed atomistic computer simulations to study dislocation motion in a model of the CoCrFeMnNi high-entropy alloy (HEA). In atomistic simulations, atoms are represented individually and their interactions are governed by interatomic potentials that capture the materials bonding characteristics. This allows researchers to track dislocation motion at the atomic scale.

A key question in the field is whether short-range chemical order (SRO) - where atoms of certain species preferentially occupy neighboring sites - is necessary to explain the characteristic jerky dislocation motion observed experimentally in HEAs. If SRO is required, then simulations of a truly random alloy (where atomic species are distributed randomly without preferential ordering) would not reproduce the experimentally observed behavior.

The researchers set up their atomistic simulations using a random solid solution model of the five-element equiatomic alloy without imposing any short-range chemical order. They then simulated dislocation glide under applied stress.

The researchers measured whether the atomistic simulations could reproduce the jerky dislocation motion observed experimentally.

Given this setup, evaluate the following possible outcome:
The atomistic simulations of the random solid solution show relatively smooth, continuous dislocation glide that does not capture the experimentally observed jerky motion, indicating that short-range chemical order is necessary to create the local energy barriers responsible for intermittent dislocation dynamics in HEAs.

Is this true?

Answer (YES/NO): NO